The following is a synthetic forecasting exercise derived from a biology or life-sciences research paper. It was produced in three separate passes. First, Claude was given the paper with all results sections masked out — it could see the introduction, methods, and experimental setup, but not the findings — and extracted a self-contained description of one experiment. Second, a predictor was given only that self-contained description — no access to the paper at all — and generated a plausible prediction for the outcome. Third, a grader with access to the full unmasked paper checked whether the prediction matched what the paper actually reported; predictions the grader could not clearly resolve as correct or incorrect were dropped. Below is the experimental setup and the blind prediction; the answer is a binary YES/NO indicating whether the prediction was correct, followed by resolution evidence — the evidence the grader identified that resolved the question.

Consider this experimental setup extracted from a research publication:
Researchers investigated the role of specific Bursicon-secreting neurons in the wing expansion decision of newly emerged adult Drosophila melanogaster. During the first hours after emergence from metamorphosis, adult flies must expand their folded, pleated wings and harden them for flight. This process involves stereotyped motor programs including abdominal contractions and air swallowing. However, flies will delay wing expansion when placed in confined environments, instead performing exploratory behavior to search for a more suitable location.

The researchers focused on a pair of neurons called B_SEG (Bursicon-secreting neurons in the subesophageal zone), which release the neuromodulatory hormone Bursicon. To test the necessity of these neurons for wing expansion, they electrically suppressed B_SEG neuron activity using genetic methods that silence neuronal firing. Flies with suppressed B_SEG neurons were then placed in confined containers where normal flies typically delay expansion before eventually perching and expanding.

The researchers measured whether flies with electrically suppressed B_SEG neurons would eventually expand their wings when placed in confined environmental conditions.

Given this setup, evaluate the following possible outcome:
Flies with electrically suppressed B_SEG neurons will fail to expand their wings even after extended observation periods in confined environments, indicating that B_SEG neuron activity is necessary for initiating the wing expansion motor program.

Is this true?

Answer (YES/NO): NO